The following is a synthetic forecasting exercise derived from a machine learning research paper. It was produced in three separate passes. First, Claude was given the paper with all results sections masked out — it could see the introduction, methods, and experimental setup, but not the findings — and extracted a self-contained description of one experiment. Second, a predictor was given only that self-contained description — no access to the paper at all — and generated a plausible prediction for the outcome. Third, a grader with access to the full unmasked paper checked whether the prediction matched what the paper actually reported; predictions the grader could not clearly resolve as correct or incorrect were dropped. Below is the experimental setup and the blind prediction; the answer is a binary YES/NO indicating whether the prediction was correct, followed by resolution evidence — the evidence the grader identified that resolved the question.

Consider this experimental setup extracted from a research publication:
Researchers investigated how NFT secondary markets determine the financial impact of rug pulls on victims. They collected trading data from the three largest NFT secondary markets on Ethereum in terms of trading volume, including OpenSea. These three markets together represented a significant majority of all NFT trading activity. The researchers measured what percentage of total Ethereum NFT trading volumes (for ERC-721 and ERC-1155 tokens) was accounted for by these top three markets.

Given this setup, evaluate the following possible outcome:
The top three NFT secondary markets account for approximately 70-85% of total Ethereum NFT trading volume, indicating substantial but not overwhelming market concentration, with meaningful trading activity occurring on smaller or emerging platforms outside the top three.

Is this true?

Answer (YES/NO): YES